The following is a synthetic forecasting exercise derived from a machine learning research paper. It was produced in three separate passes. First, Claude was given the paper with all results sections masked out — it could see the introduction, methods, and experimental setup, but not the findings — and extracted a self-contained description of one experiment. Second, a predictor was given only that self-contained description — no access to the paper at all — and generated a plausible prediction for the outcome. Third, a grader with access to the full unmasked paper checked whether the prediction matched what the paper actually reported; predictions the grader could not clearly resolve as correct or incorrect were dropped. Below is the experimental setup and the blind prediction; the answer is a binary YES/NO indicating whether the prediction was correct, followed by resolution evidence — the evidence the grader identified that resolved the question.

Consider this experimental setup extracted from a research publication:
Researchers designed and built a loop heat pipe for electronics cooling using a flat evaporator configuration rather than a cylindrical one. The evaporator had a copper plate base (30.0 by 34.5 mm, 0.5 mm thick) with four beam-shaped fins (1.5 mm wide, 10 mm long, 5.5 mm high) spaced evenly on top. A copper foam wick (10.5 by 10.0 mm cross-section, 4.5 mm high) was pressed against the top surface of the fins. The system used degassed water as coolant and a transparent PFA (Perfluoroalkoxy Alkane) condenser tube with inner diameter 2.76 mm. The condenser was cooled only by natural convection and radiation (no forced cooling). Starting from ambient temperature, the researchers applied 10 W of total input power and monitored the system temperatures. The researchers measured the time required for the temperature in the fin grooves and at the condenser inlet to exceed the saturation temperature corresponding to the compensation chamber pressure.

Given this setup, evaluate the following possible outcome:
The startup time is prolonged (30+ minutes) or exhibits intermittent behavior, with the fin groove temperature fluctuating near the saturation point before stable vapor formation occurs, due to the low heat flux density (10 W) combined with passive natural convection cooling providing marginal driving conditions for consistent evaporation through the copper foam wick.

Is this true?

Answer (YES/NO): NO